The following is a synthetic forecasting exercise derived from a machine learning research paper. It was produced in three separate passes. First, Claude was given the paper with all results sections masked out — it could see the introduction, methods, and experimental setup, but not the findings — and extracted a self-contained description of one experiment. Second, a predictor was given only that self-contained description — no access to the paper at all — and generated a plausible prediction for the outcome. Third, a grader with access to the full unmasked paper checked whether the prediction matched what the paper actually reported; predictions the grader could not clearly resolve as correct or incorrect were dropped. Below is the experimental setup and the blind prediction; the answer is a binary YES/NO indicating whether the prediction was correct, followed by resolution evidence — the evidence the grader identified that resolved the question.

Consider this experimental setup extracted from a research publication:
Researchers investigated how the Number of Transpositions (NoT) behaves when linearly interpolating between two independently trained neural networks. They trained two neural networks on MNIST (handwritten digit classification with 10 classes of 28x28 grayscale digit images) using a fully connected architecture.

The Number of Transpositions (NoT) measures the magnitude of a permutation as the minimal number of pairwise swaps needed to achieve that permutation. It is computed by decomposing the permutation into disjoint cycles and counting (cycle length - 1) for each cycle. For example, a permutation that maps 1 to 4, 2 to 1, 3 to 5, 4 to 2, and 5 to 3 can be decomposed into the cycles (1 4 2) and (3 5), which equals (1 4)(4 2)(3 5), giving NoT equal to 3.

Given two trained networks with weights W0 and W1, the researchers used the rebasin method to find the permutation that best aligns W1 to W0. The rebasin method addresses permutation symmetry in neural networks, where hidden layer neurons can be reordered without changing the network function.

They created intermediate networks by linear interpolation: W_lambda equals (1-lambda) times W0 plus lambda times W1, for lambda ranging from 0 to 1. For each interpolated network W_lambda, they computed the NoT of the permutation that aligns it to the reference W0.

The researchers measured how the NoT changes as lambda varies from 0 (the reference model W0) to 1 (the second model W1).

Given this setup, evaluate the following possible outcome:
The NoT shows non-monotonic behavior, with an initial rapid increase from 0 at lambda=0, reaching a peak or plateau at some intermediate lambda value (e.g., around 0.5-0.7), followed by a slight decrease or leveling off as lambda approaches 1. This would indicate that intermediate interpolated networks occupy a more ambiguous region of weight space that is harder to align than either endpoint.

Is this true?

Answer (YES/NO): NO